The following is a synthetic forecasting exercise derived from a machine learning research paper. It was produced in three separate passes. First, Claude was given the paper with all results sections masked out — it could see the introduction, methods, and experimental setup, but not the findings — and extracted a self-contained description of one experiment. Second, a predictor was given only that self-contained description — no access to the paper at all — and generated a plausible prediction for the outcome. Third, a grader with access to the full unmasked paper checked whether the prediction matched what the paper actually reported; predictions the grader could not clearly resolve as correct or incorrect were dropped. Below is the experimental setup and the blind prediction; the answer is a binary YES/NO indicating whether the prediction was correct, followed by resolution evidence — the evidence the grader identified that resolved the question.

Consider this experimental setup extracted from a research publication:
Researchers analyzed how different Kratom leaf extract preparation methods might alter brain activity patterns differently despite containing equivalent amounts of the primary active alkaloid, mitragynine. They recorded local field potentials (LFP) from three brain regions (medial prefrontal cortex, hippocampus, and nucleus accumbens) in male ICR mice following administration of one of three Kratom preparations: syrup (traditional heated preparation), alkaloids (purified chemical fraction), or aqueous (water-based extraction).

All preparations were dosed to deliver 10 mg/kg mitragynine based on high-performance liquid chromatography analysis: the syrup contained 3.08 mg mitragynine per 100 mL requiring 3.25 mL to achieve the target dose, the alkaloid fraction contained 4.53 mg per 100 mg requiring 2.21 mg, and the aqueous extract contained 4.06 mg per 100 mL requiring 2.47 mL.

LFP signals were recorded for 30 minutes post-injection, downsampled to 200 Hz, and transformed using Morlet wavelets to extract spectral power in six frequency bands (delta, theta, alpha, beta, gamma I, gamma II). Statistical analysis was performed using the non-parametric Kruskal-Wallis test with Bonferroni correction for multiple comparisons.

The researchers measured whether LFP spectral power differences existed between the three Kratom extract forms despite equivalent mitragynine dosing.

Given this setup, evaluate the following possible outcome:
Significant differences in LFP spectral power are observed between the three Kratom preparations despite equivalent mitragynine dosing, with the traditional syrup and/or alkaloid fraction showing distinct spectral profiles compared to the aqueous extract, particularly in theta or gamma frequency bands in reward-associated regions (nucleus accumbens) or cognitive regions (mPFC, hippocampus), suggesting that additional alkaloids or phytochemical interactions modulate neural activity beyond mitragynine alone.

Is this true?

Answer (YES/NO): NO